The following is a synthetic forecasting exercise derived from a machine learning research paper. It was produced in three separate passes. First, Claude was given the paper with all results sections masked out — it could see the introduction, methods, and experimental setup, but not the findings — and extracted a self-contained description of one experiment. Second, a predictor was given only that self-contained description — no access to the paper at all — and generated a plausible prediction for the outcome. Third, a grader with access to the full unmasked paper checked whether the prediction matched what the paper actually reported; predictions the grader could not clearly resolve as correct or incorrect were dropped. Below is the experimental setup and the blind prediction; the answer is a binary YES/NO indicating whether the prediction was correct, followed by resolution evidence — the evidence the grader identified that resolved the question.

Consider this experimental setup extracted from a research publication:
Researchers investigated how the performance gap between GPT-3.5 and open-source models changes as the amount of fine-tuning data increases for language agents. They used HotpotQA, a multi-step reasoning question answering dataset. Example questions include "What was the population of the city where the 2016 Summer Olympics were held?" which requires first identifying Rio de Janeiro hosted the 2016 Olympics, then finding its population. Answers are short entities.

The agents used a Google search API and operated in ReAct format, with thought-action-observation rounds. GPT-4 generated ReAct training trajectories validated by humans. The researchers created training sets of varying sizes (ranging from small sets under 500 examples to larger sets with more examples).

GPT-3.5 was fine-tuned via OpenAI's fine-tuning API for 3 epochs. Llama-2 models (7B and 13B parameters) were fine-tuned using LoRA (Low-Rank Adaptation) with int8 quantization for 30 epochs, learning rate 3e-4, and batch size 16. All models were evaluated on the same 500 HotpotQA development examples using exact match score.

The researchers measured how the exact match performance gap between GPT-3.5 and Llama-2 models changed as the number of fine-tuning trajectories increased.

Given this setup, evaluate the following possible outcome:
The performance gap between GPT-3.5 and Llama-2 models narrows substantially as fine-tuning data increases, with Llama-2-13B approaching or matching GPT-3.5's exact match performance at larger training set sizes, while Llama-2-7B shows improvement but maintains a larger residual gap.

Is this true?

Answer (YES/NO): NO